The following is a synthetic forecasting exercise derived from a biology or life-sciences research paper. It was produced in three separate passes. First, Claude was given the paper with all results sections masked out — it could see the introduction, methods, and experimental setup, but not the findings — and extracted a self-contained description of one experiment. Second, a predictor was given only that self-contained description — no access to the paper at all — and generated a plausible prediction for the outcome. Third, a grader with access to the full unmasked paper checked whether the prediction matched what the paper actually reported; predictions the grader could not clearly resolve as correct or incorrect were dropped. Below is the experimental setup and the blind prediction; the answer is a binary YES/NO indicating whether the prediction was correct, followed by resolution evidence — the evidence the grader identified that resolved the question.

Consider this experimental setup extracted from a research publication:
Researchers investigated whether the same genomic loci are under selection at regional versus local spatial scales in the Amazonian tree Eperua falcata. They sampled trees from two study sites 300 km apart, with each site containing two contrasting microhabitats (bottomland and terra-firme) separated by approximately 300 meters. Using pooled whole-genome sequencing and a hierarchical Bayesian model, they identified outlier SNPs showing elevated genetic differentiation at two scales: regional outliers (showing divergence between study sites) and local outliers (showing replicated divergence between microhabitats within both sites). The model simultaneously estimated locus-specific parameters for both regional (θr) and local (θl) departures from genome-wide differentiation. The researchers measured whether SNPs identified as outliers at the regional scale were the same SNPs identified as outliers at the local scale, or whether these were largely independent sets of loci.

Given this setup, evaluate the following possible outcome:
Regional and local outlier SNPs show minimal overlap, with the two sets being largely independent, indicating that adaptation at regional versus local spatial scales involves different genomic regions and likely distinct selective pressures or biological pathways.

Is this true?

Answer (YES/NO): YES